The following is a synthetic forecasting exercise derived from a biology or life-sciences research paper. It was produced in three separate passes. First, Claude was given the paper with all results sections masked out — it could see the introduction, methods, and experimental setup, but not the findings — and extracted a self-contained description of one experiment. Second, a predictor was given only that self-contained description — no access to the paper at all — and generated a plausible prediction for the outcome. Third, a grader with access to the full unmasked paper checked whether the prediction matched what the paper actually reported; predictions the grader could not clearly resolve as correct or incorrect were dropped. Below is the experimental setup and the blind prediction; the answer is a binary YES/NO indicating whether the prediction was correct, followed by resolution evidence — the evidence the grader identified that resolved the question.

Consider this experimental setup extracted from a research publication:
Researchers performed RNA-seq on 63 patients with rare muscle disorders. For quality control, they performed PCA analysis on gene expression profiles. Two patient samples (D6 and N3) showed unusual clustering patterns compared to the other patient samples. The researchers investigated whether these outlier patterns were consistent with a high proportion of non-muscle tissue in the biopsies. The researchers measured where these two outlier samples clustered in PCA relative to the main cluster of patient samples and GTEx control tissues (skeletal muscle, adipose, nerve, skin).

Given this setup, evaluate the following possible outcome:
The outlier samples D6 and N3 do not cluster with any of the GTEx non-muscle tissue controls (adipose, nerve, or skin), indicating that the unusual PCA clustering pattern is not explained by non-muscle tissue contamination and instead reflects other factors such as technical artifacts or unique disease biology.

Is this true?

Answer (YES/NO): NO